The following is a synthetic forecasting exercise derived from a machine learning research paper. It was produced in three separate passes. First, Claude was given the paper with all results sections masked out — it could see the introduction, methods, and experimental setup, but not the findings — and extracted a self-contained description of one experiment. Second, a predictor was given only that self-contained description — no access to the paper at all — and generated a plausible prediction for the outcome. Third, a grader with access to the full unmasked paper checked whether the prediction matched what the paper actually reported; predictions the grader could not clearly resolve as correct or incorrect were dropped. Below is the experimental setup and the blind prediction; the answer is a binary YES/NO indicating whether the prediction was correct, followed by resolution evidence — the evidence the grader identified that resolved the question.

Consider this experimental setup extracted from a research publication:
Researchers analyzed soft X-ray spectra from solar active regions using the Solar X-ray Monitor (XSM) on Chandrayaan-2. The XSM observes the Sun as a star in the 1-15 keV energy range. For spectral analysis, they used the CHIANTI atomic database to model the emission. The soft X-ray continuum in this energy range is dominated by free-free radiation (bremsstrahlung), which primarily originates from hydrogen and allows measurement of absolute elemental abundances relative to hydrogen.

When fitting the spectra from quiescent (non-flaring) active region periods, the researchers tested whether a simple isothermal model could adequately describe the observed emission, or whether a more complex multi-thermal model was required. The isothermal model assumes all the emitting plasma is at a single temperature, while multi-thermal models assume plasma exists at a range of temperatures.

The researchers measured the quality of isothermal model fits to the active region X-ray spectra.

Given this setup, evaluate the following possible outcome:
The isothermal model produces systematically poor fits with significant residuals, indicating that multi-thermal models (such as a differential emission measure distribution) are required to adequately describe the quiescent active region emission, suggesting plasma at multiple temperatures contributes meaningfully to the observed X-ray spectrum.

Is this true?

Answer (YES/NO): NO